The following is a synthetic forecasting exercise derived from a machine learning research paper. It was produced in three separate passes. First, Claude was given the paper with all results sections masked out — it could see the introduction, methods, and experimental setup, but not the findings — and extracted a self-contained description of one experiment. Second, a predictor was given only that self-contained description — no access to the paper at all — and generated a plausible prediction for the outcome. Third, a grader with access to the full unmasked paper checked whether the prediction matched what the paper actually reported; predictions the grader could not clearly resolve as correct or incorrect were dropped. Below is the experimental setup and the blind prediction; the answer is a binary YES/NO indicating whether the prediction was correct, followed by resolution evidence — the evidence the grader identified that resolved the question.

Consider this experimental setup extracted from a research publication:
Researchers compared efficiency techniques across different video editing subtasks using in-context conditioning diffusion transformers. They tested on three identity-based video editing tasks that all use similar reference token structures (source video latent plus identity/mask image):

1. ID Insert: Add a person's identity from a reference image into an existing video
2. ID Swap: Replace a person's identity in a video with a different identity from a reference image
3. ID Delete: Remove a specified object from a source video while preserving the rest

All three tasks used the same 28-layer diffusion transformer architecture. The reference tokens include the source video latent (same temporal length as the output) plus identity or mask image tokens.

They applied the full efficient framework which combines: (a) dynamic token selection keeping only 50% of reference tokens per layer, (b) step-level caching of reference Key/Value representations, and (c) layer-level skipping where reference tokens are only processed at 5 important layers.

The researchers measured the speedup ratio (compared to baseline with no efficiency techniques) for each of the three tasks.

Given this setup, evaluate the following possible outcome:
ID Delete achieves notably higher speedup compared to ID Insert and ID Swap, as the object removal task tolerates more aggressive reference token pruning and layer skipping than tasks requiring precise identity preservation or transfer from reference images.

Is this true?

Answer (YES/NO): NO